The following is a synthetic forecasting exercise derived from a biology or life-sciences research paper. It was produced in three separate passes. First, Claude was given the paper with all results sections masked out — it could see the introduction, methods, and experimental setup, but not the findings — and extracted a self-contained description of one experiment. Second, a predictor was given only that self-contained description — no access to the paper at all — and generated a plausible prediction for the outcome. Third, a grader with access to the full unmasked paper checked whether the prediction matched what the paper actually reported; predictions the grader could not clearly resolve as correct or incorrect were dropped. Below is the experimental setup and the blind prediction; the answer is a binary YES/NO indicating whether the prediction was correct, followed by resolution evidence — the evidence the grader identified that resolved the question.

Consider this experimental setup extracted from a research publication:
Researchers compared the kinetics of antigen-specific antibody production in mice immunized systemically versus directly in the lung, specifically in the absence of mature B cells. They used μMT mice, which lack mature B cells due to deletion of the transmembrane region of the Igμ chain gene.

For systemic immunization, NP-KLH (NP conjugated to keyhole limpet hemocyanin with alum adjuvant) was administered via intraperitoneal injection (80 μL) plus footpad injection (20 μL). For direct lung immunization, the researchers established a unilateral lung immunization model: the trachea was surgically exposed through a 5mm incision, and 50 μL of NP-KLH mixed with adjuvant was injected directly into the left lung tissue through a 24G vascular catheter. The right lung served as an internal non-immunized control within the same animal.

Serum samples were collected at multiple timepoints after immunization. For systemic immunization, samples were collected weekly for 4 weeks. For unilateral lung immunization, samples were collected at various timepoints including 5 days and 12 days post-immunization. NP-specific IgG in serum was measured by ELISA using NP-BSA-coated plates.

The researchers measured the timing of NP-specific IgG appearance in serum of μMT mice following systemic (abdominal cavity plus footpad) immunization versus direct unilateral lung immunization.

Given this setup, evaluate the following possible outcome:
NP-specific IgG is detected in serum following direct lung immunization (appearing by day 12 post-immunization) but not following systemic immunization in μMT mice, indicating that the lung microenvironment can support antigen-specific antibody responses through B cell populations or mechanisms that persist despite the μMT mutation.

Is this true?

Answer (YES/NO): NO